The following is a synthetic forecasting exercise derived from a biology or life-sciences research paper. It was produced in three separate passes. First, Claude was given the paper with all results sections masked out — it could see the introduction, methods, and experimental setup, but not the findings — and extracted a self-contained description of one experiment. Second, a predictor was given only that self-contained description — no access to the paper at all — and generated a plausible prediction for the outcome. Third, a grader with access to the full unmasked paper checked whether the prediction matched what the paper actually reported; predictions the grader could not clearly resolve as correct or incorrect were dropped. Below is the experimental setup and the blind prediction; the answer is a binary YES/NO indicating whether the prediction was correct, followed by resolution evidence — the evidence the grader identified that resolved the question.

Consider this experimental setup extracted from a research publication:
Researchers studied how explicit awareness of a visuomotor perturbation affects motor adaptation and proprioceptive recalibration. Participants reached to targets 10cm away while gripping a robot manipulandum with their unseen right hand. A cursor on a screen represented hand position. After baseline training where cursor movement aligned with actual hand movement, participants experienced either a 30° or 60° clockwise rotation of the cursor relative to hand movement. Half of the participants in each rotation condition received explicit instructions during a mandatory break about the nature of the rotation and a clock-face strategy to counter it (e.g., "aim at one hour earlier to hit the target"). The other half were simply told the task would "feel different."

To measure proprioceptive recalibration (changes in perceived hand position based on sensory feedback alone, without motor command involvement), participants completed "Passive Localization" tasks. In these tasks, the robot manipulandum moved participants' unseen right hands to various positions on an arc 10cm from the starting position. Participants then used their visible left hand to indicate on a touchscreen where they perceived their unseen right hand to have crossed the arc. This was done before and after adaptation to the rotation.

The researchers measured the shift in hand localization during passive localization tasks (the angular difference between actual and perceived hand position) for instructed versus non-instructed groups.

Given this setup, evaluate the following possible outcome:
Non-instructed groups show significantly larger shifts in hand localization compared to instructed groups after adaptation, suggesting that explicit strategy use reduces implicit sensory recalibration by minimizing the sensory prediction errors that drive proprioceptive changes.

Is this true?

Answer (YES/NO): NO